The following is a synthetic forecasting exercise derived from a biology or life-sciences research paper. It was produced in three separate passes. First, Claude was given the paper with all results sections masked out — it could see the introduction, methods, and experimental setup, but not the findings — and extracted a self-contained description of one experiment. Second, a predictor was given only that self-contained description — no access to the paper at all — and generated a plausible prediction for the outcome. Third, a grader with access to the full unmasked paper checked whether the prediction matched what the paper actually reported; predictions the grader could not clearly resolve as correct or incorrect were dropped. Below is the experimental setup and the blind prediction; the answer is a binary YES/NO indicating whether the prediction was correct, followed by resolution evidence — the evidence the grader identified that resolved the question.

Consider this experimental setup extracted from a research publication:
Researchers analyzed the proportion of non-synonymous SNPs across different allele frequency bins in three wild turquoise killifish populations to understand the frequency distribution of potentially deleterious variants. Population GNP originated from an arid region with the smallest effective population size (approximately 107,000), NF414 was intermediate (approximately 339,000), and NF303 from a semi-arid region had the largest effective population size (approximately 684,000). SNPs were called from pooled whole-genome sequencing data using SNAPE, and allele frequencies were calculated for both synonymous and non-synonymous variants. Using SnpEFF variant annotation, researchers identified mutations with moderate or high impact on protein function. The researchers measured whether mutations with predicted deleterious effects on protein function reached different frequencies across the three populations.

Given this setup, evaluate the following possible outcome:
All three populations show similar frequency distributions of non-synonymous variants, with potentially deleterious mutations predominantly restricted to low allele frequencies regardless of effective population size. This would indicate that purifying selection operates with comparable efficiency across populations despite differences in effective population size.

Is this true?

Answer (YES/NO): NO